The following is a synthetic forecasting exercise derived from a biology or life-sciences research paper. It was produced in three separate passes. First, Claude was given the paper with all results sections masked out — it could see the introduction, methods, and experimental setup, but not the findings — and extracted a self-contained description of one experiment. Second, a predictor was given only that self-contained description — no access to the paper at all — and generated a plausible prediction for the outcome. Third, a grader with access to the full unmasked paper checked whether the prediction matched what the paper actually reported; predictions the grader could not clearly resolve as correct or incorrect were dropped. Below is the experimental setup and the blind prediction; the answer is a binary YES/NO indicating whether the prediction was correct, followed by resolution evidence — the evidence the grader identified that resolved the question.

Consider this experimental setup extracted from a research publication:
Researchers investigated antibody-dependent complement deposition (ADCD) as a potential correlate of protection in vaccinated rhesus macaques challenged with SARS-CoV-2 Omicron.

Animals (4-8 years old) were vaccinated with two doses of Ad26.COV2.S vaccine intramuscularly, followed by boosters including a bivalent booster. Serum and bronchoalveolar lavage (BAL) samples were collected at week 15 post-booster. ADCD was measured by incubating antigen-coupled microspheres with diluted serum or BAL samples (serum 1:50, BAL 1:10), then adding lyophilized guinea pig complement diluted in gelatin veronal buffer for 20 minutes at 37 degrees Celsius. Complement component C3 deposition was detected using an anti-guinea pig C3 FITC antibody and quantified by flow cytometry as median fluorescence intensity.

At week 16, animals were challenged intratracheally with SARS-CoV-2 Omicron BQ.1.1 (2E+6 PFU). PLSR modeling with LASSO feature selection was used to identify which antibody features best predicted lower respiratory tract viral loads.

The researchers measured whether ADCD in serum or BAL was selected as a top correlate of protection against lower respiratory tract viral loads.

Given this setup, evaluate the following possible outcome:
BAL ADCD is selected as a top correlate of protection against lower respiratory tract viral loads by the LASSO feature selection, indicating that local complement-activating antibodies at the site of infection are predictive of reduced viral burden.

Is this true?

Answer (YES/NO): YES